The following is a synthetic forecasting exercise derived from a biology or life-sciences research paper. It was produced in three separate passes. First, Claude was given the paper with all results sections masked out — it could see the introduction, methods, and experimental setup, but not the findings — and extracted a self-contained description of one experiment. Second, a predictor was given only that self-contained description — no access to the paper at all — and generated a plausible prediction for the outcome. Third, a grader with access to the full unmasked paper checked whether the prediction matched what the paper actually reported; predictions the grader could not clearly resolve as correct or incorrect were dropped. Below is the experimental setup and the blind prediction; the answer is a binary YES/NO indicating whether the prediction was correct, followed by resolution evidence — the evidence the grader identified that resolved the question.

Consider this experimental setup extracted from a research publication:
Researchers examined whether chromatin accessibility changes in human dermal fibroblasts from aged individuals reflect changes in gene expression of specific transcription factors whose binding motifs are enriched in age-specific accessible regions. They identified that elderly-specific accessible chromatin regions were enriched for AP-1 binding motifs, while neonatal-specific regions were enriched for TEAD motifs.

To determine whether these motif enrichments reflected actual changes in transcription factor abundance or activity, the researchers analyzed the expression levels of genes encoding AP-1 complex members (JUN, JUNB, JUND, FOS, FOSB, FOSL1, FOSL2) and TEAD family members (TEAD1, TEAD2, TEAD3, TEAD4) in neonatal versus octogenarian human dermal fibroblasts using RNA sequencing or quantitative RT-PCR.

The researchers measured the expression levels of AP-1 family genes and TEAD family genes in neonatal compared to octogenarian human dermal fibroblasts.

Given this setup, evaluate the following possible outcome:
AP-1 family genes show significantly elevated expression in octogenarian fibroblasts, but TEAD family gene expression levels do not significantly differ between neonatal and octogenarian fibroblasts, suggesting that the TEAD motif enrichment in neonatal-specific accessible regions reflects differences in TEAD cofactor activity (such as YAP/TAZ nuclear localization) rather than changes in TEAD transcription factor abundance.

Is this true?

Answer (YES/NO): NO